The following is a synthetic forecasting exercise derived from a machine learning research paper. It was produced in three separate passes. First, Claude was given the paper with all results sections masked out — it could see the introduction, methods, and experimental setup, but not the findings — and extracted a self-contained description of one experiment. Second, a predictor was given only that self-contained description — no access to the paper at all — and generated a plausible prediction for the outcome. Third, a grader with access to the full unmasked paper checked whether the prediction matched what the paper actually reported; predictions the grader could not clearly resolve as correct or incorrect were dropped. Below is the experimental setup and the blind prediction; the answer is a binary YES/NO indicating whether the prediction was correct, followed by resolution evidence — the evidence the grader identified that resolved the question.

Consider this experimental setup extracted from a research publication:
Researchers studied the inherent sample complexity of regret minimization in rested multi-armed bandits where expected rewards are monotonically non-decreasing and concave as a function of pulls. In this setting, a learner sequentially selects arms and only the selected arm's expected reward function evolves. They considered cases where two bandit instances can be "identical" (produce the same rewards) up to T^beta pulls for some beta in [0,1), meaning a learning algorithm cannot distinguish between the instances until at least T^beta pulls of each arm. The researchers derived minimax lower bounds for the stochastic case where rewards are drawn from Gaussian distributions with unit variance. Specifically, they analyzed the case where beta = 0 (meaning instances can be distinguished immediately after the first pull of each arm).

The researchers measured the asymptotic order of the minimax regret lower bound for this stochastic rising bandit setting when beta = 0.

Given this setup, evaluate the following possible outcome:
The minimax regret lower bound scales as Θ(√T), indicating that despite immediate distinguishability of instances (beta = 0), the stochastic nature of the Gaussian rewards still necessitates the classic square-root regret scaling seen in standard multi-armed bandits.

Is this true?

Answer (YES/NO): NO